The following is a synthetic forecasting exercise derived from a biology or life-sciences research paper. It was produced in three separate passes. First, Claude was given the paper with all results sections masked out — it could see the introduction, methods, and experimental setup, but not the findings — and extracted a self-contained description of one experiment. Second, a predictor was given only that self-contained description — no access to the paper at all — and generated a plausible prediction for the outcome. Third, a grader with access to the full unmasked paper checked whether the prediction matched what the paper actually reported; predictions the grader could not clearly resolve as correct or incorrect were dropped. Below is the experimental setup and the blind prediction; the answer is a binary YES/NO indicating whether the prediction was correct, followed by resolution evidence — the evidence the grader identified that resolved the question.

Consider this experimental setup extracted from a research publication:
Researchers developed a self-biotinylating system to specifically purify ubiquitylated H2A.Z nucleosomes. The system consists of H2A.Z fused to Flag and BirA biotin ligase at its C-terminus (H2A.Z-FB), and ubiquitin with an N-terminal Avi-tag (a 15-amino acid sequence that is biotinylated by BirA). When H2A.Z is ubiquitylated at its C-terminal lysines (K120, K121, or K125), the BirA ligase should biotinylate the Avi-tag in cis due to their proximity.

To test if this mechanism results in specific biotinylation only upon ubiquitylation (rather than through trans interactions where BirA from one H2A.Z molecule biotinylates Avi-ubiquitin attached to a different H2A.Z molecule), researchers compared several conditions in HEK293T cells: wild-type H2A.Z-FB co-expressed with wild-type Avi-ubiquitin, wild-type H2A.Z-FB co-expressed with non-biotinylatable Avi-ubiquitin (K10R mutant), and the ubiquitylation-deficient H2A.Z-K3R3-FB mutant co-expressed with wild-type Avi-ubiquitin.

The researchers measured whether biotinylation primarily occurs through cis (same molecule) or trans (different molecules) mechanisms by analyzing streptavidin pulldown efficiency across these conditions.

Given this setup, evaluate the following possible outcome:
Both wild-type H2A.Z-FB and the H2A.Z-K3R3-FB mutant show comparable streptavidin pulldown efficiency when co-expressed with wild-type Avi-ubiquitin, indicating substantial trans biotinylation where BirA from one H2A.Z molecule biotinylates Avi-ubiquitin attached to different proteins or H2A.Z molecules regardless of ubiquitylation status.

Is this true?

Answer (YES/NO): NO